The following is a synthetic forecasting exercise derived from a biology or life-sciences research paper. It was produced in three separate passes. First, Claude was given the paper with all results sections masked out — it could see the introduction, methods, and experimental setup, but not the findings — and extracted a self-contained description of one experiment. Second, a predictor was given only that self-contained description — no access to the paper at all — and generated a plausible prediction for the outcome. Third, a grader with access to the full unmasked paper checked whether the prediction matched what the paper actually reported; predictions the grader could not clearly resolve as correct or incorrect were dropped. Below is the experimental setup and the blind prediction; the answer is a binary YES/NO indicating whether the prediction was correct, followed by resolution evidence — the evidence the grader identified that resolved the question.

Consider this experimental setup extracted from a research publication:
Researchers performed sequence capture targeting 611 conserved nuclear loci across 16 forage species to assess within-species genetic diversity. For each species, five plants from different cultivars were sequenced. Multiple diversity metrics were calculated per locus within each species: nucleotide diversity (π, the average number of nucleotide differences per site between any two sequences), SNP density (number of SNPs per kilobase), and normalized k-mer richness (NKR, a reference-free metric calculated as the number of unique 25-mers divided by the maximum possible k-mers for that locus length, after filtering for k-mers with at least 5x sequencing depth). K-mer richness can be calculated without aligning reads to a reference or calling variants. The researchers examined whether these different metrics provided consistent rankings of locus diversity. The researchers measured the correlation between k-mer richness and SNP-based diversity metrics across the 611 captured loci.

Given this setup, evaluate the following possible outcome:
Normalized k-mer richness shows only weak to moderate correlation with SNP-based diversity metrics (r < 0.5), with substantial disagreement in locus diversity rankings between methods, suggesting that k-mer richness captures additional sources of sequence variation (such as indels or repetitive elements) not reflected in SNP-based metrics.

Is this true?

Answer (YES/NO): YES